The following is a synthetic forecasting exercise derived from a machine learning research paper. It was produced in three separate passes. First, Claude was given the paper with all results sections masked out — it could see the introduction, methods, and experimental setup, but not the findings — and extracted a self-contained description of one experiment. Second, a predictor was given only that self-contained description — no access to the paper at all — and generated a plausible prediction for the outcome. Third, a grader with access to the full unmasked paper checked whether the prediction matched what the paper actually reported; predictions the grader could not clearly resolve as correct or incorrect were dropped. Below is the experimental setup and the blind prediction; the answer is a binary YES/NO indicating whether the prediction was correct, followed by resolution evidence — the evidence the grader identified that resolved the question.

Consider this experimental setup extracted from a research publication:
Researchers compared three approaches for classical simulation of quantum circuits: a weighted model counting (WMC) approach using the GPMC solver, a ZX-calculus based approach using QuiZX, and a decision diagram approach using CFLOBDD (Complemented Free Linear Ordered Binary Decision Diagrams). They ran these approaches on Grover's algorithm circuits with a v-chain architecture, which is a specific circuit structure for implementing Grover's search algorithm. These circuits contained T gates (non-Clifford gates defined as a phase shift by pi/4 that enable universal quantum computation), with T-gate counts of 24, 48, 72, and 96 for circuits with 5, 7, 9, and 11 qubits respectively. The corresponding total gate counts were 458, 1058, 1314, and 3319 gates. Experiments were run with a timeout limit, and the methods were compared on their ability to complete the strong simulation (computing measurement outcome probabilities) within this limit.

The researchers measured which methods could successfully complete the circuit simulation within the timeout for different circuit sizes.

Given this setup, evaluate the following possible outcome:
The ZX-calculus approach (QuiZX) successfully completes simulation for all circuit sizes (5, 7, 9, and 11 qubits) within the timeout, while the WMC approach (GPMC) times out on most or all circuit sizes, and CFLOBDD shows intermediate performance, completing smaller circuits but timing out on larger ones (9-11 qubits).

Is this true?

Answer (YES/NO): NO